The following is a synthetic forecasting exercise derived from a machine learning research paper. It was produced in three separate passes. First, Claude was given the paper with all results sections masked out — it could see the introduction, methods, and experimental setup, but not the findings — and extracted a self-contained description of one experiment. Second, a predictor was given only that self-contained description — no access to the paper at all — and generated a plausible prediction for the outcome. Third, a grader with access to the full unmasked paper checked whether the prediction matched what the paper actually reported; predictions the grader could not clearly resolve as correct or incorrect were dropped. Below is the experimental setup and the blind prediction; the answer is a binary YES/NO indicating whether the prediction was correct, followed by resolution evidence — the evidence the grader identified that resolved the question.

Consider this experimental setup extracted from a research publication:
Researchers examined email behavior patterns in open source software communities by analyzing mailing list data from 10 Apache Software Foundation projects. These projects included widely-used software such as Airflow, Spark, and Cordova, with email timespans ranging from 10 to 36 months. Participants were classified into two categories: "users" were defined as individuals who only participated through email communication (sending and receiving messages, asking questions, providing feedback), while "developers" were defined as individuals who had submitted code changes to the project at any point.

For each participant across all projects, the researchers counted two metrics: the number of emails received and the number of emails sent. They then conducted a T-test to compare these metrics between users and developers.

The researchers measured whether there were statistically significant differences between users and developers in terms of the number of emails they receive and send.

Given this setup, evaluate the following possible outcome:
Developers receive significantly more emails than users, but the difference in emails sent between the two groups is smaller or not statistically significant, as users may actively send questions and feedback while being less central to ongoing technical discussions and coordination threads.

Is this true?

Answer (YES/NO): NO